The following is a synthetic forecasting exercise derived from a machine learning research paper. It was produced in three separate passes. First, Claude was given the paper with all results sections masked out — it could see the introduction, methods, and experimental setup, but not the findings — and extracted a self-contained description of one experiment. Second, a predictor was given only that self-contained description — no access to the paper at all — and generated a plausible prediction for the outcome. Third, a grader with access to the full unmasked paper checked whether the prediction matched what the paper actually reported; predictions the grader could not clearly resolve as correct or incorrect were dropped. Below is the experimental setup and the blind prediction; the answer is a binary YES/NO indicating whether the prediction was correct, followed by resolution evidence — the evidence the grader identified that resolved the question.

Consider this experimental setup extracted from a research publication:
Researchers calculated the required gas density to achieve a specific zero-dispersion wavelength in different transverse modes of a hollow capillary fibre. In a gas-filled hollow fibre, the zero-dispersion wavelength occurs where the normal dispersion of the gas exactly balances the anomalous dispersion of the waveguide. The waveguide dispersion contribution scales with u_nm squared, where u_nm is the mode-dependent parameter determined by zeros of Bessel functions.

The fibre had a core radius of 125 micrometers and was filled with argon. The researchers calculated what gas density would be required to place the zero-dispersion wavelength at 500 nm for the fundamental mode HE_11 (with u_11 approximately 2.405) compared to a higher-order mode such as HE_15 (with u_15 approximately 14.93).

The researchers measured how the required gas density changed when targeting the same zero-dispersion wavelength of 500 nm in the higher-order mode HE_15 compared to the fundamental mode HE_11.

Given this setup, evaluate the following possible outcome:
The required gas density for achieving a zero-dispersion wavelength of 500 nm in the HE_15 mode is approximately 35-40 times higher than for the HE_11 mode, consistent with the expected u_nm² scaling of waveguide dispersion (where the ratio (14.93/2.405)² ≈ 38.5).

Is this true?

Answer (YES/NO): YES